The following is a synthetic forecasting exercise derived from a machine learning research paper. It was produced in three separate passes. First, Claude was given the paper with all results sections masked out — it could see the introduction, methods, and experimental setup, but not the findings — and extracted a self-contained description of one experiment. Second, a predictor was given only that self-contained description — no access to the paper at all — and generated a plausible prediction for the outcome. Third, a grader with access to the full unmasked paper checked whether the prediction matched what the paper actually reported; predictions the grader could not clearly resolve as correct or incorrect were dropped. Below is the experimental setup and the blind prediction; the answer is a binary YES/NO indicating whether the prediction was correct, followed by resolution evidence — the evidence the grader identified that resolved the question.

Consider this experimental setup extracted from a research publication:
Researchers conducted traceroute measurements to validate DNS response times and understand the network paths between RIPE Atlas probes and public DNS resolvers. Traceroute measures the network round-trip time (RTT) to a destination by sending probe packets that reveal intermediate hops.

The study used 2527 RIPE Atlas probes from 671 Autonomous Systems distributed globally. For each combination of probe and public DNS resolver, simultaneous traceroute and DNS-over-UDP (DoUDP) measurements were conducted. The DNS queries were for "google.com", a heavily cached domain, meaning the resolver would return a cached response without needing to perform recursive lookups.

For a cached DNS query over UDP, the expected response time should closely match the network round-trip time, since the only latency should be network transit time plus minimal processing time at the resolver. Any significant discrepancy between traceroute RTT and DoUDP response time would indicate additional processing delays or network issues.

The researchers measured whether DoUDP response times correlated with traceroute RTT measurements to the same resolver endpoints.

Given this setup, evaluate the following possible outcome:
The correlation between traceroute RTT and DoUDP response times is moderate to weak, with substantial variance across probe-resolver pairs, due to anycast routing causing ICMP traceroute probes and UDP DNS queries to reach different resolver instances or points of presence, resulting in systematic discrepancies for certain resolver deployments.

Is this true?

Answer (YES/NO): NO